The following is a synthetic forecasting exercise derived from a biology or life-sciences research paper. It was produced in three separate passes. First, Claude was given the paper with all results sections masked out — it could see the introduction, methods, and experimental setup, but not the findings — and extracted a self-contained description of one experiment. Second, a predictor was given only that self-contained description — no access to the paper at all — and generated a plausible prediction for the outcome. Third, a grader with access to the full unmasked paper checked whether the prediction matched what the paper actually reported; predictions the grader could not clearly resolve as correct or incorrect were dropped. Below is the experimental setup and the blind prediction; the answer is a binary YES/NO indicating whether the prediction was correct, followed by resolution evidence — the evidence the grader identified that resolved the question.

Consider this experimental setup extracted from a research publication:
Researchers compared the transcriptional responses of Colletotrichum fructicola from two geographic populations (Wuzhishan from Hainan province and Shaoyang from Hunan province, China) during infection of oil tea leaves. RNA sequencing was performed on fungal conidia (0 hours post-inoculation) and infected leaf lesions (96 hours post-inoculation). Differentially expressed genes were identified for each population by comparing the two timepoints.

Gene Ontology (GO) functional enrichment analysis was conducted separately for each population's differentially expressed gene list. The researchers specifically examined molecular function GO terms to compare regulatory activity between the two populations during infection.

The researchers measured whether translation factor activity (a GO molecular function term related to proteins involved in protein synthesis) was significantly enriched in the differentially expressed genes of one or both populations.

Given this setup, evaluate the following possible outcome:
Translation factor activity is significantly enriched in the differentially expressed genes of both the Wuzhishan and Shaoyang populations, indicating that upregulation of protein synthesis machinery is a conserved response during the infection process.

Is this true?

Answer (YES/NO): NO